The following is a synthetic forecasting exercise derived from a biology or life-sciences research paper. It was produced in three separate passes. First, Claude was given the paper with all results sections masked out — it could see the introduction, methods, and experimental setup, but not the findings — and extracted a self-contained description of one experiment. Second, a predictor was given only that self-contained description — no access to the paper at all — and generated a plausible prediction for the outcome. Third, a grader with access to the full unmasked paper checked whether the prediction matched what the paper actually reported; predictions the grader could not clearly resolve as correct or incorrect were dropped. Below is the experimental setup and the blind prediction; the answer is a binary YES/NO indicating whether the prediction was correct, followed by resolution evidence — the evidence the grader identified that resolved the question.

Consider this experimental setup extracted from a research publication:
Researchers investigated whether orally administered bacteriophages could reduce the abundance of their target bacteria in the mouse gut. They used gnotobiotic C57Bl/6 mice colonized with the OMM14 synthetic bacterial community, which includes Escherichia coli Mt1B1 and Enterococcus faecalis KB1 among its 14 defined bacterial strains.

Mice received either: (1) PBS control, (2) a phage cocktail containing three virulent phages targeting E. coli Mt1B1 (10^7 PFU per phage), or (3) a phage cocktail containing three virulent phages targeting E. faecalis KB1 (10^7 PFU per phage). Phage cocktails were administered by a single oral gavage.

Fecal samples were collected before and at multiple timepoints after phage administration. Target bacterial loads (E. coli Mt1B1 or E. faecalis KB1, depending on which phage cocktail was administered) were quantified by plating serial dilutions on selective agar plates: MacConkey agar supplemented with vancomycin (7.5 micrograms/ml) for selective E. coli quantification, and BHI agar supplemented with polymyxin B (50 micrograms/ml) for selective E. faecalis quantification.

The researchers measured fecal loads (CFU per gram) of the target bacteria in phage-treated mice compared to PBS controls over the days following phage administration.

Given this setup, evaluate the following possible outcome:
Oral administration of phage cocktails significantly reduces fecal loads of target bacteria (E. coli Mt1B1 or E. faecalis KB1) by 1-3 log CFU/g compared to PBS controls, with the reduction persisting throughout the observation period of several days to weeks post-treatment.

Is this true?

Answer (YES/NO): NO